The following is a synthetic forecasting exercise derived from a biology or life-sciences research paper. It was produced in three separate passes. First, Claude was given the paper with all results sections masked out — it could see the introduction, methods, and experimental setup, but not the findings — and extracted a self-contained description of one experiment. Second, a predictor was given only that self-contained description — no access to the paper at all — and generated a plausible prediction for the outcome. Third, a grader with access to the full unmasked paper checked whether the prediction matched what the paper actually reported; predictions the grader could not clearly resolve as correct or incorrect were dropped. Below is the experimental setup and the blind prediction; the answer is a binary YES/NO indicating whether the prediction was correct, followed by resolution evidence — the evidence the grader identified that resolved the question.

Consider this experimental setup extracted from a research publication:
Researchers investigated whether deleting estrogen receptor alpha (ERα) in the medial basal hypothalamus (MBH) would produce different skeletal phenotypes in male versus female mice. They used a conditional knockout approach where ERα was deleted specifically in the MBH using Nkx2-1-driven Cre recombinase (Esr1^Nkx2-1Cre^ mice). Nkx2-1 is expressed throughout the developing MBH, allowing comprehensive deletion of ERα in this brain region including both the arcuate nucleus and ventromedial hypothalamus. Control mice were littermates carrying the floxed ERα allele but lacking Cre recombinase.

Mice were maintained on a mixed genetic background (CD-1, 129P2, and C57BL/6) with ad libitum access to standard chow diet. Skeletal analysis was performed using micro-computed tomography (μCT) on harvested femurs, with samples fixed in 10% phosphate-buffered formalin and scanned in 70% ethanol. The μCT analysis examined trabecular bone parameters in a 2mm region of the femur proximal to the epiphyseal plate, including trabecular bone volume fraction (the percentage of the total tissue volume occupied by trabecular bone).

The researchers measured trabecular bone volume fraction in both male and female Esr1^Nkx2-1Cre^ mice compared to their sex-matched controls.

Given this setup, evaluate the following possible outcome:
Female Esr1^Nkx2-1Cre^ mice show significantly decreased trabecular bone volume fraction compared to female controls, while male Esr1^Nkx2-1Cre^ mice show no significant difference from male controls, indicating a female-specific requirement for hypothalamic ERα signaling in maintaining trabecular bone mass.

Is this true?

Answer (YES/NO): NO